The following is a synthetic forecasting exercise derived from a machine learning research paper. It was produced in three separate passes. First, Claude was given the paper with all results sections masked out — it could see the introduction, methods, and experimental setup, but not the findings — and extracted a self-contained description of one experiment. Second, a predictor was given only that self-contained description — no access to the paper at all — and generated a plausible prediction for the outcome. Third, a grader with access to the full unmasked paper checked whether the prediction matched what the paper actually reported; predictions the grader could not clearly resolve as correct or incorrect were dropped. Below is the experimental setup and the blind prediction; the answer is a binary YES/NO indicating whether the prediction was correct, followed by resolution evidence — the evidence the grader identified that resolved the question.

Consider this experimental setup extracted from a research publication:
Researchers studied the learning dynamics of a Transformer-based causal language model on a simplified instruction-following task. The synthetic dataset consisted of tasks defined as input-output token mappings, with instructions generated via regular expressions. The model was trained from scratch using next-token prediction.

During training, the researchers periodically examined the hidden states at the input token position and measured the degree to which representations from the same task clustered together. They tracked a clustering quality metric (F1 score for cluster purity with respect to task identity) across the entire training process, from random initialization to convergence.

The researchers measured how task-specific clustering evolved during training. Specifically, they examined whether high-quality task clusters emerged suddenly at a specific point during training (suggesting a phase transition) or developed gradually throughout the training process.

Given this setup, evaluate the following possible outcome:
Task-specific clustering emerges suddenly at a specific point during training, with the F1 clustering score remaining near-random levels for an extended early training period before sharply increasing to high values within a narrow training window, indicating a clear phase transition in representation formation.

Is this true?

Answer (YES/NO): NO